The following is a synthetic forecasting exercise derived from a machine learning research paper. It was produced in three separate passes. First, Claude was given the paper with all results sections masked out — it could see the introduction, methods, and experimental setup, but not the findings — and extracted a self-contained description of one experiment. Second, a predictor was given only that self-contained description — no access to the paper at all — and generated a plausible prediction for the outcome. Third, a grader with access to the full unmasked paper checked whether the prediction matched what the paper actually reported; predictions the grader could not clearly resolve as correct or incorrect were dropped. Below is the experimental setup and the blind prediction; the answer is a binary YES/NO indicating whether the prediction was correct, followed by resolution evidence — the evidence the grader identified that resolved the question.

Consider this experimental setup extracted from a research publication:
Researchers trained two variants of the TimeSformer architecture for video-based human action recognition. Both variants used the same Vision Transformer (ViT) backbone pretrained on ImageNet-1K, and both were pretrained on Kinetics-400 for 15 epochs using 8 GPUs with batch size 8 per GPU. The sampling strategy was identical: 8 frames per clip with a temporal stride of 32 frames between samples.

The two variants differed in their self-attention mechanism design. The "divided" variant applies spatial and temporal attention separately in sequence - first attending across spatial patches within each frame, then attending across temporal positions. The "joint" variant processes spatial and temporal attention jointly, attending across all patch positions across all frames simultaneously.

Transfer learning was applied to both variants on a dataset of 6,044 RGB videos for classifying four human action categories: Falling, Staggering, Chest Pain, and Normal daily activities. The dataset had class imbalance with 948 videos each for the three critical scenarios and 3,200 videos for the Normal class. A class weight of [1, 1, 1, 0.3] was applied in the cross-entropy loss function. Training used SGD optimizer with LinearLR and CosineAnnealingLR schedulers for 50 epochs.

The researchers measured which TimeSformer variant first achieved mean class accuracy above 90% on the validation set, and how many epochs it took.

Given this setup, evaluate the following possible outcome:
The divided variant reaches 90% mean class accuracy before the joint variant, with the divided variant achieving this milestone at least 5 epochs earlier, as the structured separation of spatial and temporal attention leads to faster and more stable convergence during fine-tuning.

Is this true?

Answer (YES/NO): YES